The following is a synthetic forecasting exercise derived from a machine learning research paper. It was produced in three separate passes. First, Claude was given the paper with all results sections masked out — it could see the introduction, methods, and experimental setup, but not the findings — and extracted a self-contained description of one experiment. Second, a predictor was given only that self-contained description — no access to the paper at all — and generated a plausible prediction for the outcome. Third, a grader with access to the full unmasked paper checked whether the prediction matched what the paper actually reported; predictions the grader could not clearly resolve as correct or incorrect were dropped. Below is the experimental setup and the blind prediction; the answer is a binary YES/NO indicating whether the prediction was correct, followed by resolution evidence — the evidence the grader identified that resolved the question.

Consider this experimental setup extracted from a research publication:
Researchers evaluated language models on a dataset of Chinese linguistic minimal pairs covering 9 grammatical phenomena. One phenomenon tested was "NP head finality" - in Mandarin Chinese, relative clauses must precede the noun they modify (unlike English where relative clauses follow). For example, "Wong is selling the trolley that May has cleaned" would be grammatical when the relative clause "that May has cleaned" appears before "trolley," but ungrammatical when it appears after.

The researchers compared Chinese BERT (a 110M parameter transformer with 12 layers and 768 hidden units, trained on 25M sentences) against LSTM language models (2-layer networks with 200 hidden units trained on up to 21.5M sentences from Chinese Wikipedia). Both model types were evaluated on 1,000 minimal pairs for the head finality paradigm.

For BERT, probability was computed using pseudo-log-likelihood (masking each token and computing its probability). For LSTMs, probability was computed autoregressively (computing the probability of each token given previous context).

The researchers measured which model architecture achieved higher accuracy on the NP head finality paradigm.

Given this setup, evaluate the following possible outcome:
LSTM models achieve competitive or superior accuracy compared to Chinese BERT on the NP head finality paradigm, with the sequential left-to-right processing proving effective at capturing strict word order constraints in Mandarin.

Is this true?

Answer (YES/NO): YES